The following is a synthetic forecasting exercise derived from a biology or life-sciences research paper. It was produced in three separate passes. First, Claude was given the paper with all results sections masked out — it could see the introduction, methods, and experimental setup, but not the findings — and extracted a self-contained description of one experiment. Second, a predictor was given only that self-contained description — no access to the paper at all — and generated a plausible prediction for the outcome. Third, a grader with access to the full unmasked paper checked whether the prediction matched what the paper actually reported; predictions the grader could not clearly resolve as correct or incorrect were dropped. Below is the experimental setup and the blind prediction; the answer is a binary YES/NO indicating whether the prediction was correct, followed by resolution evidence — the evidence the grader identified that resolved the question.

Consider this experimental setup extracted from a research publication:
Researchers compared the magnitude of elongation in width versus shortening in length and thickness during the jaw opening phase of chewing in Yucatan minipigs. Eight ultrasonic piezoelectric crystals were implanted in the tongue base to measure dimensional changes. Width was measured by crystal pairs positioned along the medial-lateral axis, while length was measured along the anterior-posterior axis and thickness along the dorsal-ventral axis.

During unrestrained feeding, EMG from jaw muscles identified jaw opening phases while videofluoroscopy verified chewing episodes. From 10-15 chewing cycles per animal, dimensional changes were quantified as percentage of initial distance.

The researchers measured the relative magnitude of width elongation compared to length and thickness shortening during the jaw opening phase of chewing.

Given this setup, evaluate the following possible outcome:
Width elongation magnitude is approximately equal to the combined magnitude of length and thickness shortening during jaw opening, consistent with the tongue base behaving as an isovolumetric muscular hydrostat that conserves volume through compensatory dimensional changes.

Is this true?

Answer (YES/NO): NO